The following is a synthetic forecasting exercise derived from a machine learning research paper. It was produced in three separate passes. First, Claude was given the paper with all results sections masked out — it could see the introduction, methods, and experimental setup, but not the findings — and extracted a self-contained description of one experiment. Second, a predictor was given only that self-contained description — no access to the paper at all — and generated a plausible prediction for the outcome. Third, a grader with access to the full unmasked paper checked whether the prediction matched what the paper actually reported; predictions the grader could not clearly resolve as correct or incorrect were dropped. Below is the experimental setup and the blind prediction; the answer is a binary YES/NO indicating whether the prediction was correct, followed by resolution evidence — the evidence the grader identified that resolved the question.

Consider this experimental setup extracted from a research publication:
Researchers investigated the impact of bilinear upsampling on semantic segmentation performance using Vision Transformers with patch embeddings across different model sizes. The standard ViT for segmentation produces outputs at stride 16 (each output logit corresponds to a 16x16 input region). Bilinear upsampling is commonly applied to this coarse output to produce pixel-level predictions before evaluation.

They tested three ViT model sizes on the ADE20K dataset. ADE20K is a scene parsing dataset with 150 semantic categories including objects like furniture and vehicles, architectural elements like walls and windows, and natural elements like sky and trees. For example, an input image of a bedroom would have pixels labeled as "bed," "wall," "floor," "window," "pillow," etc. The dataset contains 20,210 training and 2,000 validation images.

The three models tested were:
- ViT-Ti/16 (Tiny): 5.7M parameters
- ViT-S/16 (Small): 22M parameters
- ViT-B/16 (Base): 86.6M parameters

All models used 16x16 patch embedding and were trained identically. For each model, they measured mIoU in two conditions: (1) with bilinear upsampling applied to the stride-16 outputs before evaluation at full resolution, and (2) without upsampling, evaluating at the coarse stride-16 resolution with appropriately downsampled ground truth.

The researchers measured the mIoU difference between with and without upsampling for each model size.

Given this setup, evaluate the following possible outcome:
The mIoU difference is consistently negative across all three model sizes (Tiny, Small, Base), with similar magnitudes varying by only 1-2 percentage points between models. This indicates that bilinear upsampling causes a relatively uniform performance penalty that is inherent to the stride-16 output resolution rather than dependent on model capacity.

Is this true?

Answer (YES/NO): NO